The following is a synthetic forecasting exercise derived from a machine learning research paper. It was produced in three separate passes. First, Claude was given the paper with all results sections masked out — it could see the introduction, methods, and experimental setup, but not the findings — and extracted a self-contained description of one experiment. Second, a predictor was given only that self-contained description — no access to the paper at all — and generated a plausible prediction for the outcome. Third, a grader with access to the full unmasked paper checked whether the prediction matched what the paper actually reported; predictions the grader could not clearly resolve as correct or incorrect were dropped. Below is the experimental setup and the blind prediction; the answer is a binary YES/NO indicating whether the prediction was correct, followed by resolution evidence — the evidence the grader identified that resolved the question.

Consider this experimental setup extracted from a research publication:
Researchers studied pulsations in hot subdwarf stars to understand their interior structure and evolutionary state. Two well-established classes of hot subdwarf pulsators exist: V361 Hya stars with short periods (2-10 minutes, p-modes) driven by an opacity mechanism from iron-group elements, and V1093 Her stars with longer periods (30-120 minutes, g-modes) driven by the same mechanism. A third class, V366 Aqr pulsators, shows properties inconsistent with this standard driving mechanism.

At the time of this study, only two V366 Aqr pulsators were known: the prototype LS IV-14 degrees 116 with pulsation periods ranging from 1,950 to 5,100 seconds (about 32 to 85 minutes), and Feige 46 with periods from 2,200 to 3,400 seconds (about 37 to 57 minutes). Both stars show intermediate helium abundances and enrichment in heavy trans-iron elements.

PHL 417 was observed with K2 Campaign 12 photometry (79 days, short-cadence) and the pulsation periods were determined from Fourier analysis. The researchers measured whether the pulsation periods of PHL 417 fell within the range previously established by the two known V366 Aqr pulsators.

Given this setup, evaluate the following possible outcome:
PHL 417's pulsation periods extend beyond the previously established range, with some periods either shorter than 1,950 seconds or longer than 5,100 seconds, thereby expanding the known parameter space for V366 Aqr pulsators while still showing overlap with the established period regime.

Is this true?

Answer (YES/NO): YES